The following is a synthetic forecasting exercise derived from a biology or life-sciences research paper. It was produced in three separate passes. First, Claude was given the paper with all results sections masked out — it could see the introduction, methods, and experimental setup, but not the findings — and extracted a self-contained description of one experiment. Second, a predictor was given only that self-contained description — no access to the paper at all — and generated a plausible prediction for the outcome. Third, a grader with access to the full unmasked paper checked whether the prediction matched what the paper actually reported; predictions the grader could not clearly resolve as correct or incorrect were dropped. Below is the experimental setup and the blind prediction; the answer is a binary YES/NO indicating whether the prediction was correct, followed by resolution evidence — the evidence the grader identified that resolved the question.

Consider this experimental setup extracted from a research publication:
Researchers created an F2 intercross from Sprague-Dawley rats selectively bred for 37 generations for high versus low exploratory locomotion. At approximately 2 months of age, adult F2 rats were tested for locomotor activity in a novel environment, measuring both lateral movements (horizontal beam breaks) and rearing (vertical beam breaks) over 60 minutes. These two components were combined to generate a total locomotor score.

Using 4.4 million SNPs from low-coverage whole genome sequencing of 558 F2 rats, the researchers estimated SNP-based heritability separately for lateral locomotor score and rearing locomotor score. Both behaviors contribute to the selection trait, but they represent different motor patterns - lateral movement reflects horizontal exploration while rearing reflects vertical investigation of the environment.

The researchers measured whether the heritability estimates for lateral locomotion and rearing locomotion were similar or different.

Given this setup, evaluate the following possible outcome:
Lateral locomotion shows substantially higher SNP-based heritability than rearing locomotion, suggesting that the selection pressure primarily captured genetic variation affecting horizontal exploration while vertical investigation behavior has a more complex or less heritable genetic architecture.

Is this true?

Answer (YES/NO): NO